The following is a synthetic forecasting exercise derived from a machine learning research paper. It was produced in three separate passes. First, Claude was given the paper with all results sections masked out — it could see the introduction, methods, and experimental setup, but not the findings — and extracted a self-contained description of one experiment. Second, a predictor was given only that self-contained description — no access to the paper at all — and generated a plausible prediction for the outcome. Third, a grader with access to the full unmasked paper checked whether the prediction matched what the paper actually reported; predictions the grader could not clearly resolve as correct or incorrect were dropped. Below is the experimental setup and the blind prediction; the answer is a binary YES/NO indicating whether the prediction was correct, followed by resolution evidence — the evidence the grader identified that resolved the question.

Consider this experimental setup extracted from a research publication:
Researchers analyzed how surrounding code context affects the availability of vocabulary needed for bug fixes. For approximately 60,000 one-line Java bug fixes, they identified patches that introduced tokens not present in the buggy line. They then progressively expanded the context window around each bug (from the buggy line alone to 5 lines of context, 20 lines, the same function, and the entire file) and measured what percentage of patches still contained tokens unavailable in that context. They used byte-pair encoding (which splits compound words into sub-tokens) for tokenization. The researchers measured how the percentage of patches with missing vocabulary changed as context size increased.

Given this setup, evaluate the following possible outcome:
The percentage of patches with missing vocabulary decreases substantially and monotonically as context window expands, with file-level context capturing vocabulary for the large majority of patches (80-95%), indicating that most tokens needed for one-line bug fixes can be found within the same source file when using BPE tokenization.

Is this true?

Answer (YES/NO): NO